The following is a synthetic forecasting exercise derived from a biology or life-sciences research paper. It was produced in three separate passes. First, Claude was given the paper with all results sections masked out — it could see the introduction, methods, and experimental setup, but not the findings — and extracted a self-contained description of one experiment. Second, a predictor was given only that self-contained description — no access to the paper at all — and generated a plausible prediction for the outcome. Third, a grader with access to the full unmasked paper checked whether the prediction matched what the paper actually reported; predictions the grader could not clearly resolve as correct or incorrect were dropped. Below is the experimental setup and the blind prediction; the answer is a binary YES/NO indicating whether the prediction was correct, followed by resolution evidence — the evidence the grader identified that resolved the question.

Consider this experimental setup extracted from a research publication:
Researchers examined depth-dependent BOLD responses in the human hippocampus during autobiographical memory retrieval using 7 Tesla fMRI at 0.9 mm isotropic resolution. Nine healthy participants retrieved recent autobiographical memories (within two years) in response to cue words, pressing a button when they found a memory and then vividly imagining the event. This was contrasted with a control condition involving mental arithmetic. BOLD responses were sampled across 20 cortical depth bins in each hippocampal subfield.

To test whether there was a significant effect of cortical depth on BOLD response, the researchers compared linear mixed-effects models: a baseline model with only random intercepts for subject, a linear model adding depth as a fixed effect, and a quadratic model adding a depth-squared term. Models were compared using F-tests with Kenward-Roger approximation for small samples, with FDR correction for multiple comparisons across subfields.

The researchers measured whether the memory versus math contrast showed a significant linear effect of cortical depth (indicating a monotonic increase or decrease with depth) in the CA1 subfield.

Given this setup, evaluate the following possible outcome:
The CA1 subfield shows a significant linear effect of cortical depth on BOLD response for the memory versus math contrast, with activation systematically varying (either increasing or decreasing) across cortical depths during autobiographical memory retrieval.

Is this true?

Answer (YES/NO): YES